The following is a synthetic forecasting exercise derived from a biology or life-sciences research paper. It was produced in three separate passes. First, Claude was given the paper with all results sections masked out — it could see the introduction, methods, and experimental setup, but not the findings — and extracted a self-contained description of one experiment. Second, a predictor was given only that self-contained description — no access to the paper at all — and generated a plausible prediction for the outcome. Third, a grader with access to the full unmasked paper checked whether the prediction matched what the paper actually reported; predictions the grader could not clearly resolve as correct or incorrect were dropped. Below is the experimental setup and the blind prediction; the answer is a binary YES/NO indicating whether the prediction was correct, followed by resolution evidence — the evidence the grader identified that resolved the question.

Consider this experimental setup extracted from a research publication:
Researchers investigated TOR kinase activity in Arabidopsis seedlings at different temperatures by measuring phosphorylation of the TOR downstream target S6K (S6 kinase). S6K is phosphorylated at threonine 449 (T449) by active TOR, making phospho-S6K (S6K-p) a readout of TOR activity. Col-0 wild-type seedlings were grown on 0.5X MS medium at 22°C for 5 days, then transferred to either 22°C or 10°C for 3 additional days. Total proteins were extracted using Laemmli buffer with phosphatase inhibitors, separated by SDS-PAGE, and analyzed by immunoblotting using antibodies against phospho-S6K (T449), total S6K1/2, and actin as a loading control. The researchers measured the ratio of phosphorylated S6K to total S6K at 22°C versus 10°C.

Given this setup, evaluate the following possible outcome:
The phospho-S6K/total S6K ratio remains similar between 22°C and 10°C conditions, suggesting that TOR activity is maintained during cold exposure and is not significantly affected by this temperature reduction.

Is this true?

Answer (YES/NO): NO